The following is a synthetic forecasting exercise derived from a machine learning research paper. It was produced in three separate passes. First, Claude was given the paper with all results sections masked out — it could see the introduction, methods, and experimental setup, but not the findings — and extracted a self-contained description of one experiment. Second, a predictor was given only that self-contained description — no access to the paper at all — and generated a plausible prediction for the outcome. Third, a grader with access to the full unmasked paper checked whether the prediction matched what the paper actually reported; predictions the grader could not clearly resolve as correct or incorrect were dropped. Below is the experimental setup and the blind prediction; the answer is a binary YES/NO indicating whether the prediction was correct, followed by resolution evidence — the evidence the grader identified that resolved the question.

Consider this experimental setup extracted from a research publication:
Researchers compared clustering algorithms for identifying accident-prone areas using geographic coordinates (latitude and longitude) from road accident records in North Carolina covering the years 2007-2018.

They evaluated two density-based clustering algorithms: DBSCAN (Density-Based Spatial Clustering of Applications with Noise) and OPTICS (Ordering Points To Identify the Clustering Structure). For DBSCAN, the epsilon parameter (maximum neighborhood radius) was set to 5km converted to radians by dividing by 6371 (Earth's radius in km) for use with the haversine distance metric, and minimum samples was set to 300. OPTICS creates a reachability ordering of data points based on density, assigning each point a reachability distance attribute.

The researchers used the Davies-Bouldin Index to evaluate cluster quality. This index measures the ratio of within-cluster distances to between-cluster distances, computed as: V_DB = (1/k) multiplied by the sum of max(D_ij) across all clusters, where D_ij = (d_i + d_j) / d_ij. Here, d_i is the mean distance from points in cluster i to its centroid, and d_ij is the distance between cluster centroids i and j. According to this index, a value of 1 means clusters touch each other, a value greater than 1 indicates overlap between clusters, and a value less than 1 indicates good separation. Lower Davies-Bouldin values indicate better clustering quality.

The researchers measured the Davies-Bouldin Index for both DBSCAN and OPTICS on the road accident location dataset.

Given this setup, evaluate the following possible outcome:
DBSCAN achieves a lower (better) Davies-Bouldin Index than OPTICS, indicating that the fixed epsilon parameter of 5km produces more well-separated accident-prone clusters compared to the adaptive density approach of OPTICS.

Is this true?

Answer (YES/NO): YES